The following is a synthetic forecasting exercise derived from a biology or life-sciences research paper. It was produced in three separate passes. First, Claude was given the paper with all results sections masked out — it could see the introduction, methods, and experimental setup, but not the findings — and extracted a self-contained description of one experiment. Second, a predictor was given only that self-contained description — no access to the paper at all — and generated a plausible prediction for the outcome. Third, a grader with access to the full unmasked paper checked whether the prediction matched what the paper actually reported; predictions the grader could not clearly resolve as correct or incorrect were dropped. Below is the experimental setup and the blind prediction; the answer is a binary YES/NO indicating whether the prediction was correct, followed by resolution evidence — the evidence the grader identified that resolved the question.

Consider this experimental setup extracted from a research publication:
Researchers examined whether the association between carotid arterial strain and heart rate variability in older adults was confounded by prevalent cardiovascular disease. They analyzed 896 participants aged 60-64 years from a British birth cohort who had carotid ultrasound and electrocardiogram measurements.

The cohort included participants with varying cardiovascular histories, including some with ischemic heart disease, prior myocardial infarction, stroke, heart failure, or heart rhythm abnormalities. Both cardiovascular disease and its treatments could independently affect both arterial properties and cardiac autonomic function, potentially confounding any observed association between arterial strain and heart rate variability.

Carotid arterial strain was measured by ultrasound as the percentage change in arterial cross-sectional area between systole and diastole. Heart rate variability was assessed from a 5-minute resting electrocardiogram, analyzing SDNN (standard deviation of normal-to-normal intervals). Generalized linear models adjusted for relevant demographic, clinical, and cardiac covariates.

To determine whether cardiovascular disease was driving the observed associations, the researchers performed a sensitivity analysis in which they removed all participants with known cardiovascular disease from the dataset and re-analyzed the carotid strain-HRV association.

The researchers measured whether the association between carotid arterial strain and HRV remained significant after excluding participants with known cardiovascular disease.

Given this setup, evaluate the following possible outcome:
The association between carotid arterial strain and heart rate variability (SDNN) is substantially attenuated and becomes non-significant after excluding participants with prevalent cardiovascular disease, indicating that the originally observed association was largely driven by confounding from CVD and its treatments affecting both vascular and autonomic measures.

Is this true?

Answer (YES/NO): NO